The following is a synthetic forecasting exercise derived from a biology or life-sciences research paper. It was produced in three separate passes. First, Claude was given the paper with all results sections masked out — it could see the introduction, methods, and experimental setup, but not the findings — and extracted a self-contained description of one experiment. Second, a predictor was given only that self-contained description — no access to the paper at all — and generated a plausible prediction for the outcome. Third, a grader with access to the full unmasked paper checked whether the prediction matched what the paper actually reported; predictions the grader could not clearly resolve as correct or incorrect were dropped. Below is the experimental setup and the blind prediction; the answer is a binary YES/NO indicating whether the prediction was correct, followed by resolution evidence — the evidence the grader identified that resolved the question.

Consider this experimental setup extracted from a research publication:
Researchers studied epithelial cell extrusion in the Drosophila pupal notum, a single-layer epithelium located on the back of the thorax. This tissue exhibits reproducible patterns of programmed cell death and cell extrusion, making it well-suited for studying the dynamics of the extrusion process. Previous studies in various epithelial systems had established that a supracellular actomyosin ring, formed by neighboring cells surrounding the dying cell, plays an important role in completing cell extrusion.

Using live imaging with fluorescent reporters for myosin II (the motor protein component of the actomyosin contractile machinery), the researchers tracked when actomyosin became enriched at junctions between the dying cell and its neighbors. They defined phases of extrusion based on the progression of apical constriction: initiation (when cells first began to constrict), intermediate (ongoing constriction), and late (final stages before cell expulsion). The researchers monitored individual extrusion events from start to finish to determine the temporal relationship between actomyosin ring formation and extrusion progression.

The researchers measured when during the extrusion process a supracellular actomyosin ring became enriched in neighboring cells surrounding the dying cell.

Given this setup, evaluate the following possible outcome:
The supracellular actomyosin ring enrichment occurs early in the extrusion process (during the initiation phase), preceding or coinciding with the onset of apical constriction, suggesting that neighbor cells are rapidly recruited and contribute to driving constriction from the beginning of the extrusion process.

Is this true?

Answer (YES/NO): NO